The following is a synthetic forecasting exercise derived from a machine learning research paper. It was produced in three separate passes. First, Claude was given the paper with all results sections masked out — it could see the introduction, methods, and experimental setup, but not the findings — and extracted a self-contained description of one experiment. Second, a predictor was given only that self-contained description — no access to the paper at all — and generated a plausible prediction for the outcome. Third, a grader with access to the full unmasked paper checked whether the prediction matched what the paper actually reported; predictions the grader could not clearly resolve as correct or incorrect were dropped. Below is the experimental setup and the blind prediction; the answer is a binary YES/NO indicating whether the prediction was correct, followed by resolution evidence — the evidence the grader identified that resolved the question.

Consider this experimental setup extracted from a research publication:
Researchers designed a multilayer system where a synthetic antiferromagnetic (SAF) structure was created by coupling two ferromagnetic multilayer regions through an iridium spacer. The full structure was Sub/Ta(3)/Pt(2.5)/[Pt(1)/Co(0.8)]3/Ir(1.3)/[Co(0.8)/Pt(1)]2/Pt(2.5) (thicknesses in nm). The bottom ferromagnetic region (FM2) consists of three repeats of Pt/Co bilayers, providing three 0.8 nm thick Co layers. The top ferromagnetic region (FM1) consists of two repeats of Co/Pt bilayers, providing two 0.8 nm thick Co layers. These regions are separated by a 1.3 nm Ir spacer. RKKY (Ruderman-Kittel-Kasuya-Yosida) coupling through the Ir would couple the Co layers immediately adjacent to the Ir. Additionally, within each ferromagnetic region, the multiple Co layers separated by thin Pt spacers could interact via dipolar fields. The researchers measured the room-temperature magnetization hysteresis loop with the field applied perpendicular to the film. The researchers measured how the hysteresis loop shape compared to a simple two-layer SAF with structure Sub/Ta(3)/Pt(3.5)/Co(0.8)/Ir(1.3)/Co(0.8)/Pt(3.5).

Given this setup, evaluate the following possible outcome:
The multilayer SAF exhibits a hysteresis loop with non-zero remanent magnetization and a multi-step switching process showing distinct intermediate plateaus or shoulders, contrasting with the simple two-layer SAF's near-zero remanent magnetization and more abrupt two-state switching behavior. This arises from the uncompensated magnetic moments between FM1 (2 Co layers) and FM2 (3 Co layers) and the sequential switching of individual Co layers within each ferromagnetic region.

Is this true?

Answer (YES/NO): NO